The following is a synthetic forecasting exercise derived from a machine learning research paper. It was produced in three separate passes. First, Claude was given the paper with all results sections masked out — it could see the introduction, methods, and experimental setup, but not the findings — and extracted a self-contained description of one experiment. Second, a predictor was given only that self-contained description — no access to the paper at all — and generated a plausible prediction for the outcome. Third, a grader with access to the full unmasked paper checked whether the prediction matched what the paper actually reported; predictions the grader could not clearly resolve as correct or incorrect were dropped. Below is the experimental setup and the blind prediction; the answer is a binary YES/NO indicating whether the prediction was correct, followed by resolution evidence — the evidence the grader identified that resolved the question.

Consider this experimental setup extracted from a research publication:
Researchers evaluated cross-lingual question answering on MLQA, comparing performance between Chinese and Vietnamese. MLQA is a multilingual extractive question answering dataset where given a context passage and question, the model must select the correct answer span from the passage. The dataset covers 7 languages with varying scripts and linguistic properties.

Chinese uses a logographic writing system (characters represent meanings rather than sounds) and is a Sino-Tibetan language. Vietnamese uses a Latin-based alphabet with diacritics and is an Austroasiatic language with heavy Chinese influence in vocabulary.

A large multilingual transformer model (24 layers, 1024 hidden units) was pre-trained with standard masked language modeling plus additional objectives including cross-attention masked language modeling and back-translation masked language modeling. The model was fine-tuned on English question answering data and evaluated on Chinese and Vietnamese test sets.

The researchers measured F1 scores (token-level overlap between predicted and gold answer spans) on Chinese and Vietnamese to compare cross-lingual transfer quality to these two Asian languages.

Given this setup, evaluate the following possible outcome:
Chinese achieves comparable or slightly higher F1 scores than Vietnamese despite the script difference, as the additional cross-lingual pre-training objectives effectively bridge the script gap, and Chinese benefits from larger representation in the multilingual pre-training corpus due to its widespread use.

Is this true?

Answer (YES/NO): NO